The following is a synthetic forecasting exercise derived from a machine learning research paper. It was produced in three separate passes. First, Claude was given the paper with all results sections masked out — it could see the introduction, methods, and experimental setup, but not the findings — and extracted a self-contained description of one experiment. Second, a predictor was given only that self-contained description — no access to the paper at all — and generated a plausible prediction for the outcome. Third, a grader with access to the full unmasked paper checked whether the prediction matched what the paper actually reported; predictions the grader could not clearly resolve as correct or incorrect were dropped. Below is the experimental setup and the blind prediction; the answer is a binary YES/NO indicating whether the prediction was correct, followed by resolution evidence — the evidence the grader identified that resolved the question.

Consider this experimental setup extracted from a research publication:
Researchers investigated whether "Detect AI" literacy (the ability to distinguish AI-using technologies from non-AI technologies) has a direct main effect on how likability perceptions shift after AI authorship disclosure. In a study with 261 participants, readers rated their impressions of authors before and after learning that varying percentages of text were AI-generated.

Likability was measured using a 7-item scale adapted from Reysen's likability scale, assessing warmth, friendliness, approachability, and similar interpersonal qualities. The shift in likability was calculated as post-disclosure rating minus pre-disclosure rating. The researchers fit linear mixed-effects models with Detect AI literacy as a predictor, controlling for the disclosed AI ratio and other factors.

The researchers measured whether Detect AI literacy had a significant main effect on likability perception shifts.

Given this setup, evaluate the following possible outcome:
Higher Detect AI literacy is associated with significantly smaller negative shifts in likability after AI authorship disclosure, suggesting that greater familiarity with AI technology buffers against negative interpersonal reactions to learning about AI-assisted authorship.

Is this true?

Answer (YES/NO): YES